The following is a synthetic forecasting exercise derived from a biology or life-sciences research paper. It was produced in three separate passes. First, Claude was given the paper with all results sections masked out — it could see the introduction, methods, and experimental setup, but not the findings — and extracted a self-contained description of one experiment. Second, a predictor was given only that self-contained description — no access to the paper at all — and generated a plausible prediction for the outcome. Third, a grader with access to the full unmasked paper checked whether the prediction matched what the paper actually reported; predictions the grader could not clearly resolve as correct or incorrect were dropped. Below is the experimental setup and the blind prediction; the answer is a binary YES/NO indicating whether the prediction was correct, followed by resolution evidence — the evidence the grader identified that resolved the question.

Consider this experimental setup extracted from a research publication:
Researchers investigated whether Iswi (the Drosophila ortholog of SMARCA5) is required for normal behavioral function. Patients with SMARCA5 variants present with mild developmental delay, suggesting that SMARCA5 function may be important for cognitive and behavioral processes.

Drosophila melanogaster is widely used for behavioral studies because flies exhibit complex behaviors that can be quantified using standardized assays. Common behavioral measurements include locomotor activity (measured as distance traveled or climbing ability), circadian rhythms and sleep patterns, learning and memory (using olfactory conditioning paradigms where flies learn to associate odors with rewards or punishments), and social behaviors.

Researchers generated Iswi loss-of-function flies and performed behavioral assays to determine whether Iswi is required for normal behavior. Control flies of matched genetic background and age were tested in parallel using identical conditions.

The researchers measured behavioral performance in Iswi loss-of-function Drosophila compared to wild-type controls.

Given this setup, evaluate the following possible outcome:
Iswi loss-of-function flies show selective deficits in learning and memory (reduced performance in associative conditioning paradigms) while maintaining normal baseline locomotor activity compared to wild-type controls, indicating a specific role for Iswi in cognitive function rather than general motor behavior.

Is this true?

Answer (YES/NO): NO